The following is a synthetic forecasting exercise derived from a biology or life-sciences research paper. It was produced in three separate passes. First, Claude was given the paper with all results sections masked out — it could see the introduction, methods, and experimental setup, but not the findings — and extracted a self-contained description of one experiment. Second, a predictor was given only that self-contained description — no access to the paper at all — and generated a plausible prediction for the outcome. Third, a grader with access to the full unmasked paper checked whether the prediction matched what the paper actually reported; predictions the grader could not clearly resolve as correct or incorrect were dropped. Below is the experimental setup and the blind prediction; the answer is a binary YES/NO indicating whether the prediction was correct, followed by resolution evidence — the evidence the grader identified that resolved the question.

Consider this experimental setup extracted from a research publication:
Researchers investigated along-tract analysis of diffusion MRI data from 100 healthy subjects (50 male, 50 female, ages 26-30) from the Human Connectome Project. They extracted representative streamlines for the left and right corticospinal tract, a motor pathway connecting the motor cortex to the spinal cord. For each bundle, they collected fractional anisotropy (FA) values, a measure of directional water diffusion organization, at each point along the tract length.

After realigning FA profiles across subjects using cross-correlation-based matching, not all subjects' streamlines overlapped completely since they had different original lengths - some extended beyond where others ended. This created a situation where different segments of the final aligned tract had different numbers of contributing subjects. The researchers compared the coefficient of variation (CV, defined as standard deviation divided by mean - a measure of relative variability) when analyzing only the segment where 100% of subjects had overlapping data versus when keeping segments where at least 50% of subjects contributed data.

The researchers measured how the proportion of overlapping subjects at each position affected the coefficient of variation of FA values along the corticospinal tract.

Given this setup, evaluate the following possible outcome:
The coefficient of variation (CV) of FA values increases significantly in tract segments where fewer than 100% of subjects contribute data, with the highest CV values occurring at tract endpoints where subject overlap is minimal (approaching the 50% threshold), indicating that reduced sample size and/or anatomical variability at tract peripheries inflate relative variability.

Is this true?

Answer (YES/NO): YES